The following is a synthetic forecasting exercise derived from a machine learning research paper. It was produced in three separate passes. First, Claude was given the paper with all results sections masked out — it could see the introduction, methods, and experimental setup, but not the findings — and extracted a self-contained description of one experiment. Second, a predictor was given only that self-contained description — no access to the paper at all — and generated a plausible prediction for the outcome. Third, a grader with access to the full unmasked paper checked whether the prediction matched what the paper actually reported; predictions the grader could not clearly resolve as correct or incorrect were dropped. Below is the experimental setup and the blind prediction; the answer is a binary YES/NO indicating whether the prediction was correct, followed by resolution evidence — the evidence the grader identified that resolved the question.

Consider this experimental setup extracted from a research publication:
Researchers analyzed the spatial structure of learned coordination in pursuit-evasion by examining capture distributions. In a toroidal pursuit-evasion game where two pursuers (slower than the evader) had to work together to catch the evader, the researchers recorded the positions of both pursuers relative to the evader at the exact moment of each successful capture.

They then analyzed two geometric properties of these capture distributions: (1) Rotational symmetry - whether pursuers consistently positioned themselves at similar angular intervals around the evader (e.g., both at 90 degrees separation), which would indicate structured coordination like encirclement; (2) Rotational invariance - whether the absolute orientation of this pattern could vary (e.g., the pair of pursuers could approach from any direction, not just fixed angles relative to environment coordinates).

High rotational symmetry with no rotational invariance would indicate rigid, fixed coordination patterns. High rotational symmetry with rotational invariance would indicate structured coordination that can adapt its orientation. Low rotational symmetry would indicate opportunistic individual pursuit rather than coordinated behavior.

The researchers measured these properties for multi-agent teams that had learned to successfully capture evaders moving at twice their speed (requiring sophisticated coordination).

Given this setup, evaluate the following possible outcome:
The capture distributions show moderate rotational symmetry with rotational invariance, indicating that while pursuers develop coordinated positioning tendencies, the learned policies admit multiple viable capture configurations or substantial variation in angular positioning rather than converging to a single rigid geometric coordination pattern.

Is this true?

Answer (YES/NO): YES